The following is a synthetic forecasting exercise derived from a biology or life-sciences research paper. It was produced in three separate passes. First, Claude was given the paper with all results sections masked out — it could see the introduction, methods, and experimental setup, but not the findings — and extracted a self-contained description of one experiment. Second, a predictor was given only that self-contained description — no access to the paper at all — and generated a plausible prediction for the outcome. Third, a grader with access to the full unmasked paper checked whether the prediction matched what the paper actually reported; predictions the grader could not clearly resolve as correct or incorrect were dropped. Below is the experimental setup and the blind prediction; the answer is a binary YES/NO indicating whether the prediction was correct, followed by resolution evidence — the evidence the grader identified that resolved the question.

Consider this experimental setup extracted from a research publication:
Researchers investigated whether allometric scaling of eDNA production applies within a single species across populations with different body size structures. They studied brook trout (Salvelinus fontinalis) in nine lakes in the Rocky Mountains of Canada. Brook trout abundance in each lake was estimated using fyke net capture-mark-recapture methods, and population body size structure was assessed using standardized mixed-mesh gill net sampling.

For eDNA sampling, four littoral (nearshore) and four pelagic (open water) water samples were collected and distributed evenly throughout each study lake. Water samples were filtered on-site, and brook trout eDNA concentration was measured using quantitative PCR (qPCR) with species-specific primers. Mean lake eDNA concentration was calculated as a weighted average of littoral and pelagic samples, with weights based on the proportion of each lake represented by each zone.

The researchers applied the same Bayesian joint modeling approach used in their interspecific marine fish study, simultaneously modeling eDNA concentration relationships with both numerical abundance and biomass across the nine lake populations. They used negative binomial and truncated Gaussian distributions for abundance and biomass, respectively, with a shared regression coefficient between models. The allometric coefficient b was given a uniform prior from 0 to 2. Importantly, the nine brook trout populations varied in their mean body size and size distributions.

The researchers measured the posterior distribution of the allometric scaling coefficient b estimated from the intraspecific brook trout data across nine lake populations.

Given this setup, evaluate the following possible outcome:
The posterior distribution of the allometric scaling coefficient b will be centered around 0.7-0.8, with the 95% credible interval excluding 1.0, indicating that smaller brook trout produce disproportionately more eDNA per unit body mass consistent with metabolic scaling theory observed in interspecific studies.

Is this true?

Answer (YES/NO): NO